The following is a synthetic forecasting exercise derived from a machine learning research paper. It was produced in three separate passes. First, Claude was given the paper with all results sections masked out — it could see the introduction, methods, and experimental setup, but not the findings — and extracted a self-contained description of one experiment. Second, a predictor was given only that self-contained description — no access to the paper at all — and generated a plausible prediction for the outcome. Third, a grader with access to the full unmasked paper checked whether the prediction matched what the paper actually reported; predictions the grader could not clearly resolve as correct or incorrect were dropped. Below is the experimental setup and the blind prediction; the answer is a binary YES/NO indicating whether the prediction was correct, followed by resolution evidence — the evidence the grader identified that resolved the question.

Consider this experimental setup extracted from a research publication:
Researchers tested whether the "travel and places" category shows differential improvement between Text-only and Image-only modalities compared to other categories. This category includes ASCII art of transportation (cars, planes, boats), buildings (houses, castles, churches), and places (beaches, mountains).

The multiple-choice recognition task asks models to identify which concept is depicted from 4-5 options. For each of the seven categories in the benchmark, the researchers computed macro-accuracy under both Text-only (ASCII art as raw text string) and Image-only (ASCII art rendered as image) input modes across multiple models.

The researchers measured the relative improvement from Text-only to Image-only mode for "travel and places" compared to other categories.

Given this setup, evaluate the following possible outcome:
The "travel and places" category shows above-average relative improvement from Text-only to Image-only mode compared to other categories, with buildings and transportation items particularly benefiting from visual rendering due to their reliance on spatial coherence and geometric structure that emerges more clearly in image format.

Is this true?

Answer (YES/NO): YES